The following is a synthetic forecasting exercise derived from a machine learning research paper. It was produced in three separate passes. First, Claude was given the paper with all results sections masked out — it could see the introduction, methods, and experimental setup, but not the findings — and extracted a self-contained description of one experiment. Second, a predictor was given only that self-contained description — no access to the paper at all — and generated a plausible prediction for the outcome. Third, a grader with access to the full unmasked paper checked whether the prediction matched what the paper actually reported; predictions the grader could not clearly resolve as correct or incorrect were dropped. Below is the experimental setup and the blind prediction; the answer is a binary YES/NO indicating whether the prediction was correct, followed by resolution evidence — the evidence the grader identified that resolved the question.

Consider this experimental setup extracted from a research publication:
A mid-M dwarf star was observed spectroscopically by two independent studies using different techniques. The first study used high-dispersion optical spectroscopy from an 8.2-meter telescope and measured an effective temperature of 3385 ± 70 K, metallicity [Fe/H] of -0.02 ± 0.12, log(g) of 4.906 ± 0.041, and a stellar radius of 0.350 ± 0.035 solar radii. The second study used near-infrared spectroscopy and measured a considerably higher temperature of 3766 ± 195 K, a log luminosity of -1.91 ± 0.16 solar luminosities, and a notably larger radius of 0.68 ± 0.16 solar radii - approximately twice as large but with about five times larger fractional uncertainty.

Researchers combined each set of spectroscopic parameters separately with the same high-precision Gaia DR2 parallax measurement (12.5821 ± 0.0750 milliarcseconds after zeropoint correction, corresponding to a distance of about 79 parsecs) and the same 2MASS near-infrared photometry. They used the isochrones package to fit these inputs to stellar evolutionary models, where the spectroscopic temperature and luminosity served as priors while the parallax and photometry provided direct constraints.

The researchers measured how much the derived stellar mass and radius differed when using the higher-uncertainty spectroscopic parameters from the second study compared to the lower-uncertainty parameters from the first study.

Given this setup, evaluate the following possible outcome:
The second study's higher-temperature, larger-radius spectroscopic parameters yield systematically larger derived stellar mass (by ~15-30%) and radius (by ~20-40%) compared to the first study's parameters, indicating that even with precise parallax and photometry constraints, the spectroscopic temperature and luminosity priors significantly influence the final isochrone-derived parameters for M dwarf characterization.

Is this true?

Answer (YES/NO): NO